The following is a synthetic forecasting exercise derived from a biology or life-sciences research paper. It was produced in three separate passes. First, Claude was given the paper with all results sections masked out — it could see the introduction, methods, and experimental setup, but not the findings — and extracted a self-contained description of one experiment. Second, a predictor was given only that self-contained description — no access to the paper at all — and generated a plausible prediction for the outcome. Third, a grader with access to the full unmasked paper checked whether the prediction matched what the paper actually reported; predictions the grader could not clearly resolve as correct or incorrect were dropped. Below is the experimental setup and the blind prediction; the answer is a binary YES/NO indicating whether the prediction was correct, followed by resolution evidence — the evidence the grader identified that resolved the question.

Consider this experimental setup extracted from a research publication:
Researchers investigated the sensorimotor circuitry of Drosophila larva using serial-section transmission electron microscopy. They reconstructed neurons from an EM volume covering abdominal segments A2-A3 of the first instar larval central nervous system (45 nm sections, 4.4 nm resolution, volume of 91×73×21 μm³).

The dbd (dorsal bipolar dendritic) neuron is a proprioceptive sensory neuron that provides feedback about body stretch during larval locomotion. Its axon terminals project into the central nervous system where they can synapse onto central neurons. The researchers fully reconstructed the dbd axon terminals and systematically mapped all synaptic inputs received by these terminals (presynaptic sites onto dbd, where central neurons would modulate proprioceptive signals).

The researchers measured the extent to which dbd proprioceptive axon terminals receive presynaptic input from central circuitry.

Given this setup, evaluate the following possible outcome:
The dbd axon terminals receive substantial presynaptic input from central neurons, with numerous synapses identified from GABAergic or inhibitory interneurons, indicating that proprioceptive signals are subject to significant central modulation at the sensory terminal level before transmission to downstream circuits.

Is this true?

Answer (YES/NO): NO